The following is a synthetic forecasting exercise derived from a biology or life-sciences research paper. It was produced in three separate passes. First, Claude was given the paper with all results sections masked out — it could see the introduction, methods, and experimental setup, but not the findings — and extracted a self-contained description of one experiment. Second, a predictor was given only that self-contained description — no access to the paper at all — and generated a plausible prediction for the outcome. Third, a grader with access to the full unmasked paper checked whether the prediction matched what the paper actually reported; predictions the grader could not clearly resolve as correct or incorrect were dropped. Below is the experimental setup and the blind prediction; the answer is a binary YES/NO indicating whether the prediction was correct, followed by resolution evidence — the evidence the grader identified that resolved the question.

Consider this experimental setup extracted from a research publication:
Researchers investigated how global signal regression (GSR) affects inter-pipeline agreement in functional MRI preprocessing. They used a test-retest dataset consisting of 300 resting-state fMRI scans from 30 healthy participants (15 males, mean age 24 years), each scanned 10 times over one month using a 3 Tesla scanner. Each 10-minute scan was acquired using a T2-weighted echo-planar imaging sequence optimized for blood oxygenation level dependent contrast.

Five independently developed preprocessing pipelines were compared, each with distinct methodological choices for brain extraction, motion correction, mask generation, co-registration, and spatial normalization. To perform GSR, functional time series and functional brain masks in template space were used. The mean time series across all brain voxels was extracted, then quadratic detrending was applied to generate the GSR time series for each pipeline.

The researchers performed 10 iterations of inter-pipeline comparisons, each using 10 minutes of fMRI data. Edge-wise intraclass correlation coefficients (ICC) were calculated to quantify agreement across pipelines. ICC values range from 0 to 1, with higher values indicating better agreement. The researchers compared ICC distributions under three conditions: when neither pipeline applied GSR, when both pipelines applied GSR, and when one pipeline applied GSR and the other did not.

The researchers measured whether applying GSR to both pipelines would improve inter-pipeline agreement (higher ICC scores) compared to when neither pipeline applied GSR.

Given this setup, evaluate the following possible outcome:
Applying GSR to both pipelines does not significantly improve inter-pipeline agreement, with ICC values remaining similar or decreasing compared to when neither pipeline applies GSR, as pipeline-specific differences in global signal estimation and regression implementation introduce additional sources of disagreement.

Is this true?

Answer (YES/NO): NO